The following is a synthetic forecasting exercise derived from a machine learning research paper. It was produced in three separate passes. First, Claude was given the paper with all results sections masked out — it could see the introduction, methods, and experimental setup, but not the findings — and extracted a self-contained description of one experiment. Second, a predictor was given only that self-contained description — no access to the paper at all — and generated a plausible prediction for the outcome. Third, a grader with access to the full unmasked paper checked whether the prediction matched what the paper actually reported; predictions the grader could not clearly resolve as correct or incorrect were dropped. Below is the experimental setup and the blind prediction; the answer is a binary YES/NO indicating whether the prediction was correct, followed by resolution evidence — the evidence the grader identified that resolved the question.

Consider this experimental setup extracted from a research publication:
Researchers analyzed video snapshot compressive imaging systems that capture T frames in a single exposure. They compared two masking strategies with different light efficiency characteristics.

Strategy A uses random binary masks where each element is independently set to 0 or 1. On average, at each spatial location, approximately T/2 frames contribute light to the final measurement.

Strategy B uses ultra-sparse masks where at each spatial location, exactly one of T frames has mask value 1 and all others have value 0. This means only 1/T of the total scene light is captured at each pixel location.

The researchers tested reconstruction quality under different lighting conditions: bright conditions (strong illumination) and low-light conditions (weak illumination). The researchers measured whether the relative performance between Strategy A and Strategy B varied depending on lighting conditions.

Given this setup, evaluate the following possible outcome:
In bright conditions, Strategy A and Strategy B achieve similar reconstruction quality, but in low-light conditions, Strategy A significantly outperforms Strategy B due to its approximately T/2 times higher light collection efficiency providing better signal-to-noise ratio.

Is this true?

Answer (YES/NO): NO